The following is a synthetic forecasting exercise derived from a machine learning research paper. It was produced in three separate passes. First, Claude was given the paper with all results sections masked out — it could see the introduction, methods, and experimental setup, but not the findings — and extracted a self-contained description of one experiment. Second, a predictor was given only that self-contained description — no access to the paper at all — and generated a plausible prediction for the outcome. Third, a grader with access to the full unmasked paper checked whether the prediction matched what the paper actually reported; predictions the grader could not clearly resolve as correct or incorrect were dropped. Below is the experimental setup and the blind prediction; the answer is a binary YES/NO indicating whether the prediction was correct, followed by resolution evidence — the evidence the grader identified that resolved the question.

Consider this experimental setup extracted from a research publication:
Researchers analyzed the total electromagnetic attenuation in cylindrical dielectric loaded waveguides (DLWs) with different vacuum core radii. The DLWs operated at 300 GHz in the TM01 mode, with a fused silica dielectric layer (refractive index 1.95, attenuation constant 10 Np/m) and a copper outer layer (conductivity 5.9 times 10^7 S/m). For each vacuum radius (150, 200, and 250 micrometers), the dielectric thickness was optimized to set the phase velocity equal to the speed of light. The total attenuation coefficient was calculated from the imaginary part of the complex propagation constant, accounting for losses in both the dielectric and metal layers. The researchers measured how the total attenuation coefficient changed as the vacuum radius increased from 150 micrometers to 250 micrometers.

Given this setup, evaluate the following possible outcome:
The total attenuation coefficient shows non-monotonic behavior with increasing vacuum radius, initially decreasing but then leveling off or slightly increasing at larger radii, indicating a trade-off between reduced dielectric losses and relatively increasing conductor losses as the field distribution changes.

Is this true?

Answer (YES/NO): NO